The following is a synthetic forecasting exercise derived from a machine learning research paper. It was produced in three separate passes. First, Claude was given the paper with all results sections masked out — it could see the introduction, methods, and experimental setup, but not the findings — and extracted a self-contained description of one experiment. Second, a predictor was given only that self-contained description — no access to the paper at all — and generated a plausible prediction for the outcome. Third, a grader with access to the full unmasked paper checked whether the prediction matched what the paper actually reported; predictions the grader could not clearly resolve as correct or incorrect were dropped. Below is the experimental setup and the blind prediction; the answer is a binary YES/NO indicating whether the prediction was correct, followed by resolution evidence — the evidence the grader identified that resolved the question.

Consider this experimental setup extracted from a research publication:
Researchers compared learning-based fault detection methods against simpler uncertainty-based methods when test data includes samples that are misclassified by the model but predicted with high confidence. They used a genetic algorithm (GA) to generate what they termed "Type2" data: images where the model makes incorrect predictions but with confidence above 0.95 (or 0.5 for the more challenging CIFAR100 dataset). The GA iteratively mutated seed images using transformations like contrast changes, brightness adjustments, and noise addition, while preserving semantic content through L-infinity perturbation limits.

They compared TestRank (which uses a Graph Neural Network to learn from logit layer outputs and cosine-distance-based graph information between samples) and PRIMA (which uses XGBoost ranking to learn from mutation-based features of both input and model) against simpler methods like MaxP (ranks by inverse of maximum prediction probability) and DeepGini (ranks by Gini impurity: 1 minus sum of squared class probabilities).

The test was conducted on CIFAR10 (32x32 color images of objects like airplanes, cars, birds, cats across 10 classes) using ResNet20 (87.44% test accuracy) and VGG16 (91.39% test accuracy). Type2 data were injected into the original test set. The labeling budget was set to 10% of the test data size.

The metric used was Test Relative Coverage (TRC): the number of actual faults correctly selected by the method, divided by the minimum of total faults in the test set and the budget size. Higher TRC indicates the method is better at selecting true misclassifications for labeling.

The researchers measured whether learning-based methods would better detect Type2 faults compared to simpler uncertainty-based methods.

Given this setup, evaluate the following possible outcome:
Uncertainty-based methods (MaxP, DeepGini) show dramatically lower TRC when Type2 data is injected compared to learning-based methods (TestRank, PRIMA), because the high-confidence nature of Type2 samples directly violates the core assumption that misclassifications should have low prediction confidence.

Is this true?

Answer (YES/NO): NO